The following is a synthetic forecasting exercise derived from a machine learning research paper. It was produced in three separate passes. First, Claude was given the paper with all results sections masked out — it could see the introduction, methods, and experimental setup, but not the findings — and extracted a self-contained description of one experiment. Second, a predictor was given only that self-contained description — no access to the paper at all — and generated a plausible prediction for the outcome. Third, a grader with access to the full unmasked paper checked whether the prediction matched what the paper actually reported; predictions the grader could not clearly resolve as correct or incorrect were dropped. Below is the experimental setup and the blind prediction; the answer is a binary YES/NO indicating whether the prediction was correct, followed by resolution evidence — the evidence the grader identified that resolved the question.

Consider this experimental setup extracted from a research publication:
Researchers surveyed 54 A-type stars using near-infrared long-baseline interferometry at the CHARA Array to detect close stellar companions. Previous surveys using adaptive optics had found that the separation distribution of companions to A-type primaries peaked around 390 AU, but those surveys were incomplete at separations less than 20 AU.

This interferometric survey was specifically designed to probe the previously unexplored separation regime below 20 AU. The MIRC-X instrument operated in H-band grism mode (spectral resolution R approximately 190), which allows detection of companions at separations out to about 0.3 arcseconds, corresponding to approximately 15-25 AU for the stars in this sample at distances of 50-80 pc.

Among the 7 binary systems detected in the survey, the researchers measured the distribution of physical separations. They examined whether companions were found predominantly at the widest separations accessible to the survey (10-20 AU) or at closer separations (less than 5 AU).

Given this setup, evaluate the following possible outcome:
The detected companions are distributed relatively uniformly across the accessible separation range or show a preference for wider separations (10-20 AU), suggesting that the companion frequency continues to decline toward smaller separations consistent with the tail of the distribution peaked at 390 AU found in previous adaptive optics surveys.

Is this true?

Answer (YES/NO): NO